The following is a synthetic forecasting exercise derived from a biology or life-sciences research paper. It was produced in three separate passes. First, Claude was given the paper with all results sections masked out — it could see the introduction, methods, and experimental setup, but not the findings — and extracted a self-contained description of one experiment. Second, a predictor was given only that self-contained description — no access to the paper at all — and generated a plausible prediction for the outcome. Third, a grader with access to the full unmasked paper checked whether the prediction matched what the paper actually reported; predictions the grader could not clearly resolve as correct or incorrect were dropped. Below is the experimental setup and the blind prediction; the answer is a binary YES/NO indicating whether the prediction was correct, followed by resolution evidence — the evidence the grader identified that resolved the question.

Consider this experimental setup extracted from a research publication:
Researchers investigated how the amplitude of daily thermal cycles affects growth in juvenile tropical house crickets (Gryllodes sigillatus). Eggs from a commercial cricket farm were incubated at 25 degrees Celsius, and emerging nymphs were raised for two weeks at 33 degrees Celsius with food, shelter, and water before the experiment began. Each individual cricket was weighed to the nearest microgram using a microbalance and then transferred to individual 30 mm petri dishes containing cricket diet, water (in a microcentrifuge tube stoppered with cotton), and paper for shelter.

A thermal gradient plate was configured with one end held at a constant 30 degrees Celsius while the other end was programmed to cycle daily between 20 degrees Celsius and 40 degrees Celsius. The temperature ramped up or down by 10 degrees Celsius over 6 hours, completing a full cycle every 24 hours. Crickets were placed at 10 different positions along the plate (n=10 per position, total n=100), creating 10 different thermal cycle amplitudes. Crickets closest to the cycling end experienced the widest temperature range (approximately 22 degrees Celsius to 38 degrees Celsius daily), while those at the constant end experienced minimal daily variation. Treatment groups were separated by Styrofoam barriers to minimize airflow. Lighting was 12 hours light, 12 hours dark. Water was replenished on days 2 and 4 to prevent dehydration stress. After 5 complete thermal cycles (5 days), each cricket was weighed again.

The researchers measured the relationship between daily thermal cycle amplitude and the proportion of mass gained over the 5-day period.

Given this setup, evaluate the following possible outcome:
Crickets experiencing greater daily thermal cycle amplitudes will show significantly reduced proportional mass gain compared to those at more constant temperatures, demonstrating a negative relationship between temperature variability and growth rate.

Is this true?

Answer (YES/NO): NO